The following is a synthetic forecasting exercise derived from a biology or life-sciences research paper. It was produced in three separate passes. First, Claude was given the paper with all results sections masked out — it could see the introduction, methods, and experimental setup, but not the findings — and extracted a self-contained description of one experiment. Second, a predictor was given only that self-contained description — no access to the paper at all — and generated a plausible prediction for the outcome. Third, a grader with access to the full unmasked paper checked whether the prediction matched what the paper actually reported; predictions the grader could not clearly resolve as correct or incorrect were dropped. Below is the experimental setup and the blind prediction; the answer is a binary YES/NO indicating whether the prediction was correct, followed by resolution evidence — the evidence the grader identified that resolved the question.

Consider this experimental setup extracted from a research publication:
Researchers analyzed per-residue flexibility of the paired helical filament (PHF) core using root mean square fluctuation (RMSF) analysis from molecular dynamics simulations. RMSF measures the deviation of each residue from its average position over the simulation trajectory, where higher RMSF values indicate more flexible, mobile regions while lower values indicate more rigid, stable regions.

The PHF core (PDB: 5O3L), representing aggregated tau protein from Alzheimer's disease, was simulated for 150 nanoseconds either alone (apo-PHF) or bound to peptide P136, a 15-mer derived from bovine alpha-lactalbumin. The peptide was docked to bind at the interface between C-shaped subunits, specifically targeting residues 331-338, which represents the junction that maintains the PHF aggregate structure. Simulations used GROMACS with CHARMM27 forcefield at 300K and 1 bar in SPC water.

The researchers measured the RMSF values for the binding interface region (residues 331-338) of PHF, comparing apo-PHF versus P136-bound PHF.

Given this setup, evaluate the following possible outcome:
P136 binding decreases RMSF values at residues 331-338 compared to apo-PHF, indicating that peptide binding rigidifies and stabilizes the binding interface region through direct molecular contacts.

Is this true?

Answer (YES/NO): NO